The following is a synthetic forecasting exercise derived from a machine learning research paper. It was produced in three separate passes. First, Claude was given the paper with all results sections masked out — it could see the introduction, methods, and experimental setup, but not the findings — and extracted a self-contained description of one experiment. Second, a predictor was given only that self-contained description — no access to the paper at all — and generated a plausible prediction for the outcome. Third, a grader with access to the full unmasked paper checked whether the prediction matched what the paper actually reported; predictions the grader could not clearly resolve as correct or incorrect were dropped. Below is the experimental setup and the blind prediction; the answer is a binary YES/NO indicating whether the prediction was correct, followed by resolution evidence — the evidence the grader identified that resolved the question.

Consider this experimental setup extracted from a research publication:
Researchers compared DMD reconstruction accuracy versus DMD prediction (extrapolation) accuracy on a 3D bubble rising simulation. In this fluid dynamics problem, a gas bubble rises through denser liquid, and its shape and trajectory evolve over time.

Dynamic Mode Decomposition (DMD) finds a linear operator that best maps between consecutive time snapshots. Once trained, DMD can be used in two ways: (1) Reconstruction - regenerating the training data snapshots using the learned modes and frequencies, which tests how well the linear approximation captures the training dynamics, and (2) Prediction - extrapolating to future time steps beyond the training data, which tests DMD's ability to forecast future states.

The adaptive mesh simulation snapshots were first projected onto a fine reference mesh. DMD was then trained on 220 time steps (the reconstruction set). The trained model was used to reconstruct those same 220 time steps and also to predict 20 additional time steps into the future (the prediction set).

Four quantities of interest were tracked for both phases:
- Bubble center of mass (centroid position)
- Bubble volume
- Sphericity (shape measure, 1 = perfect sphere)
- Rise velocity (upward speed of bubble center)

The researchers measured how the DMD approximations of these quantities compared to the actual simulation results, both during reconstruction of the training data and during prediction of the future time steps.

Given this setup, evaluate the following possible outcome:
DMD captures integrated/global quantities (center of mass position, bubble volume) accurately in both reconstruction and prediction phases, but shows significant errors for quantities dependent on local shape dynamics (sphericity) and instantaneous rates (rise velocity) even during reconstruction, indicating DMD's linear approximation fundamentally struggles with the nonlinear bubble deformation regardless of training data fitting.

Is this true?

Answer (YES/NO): NO